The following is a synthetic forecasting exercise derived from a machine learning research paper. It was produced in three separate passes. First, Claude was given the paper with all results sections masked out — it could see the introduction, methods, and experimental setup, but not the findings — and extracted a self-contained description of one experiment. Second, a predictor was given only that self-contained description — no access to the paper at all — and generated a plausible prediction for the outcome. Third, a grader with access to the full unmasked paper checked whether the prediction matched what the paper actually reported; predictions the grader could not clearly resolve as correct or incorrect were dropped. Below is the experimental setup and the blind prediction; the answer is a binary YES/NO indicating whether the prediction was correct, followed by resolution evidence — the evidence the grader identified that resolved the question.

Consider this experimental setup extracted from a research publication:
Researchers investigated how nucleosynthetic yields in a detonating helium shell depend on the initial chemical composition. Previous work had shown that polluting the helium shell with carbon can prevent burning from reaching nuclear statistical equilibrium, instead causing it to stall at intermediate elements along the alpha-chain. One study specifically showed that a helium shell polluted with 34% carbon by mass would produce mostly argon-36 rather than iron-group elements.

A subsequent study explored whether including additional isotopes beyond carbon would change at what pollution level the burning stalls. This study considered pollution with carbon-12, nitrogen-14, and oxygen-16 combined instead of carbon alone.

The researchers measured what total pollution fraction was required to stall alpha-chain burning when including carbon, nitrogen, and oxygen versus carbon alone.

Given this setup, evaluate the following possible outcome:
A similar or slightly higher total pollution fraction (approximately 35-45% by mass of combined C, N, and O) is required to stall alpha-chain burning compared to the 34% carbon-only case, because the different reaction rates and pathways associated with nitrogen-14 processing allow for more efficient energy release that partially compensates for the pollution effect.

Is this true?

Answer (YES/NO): NO